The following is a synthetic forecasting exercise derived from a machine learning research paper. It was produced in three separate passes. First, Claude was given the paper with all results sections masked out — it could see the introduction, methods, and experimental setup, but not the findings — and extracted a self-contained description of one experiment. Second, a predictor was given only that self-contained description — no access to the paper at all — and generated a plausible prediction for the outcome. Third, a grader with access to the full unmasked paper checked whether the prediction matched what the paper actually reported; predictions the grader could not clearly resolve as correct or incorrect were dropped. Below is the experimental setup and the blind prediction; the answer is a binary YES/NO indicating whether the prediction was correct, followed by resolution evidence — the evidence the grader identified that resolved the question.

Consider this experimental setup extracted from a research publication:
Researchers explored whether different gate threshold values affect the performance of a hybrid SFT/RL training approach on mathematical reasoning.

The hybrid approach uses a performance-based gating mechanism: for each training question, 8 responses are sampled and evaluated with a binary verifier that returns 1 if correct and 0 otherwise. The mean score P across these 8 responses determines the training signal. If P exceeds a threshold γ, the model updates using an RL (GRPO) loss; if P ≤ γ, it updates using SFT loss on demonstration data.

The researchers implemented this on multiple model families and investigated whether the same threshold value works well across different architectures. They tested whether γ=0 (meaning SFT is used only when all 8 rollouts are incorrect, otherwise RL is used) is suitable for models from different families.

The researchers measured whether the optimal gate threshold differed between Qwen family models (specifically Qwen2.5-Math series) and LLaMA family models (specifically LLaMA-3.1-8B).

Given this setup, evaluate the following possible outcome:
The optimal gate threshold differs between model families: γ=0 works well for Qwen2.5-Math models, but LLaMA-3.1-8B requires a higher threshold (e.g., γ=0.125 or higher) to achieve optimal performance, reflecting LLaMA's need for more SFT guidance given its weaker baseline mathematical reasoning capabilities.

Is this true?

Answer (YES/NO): YES